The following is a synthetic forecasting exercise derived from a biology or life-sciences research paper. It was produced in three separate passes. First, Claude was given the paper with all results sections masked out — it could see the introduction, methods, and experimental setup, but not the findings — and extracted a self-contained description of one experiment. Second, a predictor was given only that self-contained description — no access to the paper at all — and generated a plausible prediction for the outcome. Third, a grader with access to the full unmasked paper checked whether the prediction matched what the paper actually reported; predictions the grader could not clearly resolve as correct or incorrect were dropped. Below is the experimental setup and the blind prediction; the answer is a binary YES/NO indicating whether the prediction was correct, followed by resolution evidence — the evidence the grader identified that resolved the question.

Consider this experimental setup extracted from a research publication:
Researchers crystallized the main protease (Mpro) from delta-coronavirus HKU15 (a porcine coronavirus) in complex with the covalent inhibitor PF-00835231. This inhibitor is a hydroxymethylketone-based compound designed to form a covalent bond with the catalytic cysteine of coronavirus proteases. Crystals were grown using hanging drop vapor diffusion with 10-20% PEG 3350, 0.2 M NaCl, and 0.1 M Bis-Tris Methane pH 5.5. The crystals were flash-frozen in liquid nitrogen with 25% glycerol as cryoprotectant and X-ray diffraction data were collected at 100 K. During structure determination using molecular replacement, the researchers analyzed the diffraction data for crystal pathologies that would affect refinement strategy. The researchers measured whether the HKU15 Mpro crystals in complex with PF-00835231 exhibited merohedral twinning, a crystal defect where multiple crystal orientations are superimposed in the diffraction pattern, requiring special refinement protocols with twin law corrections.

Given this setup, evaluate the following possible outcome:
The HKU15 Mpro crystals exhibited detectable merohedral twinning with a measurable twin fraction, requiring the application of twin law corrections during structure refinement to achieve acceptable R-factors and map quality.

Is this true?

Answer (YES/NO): YES